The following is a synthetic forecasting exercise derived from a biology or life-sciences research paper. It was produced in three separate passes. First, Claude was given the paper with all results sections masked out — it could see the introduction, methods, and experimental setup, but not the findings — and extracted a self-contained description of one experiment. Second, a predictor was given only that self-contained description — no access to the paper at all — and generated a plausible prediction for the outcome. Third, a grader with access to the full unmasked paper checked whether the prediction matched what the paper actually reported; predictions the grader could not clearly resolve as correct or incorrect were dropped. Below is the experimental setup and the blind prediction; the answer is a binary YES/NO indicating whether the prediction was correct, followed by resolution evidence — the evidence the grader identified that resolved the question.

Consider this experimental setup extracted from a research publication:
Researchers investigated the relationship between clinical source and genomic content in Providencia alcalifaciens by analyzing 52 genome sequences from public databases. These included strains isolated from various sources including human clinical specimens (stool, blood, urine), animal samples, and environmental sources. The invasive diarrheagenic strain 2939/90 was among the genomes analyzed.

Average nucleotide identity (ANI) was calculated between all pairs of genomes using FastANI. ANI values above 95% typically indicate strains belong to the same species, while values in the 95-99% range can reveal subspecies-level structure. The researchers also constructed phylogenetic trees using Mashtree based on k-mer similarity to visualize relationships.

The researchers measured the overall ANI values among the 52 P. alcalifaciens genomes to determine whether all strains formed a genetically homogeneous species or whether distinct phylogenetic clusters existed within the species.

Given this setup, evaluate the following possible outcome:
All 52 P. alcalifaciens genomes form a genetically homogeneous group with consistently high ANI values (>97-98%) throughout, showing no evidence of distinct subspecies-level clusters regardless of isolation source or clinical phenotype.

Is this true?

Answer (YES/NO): NO